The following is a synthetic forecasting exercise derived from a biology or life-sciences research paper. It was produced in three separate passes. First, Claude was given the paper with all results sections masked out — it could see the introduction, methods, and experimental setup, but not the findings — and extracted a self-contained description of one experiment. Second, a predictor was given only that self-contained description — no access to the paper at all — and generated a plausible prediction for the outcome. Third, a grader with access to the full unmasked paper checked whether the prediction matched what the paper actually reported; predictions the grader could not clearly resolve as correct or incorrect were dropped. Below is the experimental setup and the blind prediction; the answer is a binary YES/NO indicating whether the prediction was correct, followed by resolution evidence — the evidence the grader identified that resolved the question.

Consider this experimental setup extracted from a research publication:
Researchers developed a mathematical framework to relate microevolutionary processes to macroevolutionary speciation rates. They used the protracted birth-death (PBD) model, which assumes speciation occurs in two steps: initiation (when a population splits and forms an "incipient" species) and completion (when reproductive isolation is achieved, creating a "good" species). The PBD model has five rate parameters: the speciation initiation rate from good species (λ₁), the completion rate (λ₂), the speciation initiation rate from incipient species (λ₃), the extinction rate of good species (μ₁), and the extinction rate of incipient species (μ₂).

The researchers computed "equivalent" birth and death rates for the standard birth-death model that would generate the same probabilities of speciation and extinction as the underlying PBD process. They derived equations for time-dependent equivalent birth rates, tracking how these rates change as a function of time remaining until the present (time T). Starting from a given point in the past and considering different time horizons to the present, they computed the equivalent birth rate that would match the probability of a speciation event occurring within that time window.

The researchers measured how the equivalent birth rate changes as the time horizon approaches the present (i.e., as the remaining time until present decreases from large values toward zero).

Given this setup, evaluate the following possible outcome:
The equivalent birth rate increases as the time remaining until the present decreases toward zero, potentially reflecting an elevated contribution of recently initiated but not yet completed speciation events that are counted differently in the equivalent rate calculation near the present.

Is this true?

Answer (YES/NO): NO